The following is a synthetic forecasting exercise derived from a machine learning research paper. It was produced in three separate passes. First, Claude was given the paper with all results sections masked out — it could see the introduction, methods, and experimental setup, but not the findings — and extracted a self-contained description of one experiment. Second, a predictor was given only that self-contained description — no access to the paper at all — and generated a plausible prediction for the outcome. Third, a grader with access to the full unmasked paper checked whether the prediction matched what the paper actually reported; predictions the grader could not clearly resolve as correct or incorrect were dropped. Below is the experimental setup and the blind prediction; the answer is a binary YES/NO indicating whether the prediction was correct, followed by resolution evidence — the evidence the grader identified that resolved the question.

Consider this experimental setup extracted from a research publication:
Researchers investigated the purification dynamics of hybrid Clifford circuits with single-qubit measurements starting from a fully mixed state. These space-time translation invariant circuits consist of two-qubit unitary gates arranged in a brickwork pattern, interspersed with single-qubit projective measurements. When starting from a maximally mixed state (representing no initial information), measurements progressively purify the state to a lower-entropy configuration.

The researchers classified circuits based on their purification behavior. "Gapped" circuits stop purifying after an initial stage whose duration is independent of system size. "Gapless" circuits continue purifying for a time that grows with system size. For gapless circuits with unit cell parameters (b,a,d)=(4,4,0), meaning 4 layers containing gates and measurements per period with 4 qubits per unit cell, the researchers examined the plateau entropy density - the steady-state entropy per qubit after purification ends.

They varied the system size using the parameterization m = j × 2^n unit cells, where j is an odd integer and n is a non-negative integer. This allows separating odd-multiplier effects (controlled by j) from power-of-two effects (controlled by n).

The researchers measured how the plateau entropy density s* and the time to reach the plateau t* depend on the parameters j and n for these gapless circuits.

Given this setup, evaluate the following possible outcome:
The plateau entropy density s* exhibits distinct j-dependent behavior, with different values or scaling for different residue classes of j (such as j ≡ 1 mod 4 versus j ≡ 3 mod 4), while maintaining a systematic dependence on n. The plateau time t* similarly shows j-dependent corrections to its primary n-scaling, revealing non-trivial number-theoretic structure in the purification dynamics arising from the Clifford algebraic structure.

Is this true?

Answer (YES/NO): NO